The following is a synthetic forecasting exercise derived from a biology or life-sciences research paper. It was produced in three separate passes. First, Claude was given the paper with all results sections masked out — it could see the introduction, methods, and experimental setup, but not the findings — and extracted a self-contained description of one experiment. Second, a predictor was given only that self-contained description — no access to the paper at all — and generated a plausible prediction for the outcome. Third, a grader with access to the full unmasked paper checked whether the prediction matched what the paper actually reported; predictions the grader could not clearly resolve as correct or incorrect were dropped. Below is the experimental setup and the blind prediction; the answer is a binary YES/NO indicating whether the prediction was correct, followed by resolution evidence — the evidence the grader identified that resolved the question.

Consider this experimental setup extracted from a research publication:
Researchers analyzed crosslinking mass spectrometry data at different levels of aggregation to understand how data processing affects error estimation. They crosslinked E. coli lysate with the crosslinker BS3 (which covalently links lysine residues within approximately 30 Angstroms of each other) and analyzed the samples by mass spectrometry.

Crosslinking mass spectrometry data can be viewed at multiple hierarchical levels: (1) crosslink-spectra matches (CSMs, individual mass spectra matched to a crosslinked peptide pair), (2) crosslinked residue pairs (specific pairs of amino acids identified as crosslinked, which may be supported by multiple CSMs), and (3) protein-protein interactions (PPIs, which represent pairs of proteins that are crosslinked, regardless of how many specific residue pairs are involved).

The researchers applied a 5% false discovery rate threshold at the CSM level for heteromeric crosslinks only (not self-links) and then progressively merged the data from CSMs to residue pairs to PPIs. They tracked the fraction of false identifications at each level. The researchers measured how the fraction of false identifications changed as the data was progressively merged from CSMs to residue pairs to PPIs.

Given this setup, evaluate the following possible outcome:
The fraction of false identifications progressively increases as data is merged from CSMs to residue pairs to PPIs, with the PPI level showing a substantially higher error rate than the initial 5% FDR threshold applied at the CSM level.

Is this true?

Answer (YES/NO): YES